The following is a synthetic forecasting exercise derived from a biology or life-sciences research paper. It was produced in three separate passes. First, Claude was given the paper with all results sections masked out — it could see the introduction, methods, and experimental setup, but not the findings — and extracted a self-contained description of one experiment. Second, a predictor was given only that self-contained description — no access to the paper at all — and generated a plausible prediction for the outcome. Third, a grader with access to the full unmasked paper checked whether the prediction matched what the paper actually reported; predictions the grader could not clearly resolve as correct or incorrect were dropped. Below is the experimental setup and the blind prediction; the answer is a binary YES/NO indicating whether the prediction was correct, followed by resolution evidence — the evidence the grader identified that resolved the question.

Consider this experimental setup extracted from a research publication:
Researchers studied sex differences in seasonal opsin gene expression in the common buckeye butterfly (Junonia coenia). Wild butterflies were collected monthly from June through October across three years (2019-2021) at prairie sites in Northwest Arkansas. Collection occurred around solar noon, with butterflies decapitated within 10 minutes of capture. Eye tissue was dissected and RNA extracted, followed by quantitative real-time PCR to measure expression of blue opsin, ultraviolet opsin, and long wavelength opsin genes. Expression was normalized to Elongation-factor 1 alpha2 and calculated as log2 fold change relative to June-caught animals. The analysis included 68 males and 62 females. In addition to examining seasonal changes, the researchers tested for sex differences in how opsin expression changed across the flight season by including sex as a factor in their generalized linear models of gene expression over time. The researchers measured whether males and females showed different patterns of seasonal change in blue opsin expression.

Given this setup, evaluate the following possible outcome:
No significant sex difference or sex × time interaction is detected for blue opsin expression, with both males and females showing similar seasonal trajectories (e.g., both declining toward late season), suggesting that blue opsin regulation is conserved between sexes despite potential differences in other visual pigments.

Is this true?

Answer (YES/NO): NO